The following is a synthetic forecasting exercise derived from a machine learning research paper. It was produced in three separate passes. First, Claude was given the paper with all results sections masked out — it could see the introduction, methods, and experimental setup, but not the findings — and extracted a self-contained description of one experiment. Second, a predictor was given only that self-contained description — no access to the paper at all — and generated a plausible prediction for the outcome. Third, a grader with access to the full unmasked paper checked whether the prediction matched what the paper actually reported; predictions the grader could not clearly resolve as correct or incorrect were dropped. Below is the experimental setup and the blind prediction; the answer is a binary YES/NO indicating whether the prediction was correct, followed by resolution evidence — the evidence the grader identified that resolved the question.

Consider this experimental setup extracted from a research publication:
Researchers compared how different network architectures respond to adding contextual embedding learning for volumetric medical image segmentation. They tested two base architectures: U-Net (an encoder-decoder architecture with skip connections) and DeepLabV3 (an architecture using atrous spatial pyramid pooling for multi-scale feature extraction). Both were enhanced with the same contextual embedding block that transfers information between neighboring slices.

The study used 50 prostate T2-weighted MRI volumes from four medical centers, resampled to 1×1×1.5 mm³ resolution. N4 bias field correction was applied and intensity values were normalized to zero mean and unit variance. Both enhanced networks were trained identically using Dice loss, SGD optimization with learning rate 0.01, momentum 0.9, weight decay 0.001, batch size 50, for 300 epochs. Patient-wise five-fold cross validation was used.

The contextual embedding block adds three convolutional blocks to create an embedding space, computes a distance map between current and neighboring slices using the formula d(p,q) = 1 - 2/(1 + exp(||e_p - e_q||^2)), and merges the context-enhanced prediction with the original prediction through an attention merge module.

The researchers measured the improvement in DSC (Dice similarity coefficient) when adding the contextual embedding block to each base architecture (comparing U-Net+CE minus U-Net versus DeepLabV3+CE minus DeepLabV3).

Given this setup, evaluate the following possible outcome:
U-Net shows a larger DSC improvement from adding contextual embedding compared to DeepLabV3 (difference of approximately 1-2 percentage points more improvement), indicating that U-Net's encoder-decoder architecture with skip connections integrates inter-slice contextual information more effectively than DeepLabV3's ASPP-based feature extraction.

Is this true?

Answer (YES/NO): NO